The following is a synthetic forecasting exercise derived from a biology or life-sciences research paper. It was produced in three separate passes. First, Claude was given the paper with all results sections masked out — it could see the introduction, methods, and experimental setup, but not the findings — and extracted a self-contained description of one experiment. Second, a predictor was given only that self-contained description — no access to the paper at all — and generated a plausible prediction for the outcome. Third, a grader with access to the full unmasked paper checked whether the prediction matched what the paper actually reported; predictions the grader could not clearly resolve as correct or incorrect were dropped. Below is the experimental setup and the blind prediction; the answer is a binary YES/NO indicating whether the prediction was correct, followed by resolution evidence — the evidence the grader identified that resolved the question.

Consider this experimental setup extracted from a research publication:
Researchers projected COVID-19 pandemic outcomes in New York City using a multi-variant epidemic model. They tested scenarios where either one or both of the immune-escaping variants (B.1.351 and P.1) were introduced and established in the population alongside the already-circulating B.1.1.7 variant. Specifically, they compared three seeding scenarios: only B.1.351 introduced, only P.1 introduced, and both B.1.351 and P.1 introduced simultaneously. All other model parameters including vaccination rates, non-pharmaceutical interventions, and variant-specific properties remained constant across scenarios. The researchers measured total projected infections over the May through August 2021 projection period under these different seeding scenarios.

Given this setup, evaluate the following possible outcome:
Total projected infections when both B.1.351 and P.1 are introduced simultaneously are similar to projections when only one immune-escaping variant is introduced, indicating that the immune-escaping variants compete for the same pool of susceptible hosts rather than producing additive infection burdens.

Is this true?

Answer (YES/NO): NO